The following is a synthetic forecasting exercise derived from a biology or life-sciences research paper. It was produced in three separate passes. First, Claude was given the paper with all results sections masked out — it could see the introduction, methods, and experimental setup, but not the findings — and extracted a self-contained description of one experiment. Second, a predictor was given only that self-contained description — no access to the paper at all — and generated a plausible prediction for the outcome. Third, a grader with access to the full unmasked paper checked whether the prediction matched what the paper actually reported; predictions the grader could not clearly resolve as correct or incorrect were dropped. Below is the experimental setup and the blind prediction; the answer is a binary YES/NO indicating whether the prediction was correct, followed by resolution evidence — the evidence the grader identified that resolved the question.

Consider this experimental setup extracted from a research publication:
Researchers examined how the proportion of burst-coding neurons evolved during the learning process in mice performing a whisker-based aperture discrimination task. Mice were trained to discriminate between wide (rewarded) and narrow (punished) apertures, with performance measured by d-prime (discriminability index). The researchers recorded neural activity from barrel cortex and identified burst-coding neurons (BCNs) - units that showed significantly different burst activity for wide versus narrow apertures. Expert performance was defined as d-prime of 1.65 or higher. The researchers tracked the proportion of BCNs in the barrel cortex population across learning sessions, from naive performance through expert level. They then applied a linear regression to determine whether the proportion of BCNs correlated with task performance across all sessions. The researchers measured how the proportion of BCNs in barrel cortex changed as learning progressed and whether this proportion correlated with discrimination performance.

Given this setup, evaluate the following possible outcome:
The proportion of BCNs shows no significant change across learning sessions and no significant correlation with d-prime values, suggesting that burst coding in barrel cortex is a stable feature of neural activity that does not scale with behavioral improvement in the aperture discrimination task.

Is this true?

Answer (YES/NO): NO